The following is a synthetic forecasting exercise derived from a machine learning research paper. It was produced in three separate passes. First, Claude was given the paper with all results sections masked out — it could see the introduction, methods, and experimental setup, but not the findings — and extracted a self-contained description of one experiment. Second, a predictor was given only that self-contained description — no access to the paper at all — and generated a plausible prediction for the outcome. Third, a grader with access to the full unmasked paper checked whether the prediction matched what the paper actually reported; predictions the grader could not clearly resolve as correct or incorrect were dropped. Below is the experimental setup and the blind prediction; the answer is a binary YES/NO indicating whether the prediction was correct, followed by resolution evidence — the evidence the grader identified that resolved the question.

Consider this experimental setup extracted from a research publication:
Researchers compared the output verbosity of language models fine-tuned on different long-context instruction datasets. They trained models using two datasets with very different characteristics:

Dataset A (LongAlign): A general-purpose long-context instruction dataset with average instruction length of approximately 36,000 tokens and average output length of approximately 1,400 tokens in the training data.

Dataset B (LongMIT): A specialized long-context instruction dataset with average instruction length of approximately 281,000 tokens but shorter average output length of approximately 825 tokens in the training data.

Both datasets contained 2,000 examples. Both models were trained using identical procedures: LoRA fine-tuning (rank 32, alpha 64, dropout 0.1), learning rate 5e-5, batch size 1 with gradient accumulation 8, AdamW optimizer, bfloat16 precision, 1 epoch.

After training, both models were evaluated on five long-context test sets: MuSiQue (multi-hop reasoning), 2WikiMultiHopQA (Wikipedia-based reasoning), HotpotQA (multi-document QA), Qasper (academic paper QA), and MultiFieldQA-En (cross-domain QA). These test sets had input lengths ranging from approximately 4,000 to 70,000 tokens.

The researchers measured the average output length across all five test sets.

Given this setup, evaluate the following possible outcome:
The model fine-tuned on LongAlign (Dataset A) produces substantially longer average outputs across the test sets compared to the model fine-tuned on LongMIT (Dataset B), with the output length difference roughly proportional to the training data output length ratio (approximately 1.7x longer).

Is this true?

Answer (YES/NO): NO